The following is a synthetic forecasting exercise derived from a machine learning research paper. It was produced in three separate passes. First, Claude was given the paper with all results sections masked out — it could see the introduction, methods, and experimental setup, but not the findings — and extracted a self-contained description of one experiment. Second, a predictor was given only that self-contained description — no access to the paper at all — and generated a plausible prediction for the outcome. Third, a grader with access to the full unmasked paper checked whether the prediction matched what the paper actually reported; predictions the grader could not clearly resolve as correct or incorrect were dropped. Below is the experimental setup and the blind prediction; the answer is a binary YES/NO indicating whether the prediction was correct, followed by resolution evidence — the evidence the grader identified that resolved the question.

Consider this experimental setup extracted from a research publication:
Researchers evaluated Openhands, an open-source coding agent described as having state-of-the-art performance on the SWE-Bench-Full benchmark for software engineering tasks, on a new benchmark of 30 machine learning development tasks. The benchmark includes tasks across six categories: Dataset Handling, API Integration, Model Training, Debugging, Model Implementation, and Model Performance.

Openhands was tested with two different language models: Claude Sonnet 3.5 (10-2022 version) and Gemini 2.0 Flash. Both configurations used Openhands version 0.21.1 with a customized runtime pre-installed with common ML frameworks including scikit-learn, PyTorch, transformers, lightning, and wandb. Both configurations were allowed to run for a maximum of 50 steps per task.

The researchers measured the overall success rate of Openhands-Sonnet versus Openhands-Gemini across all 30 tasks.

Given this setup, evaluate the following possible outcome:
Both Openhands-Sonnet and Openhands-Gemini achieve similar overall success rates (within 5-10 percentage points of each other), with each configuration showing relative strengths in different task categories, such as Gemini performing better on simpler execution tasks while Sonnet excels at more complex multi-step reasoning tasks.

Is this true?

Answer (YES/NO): NO